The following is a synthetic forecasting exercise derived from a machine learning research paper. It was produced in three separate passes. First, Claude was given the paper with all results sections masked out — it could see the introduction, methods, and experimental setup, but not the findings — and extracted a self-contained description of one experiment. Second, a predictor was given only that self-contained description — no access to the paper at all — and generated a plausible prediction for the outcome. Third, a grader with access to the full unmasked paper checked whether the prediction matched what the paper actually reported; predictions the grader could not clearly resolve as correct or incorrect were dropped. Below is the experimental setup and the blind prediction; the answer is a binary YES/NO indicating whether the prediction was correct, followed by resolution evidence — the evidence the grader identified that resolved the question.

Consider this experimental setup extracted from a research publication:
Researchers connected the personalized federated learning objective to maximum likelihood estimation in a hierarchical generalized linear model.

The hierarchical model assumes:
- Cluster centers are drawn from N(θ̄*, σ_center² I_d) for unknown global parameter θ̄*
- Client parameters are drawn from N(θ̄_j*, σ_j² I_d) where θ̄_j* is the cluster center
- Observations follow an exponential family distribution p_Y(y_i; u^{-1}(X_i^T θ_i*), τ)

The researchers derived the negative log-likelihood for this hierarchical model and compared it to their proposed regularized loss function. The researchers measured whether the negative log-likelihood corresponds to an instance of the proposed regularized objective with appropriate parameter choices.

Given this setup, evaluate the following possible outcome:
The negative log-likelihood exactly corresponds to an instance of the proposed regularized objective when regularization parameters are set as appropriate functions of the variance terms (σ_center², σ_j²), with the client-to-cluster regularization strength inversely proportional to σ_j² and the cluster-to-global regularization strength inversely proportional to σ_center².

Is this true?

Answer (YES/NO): YES